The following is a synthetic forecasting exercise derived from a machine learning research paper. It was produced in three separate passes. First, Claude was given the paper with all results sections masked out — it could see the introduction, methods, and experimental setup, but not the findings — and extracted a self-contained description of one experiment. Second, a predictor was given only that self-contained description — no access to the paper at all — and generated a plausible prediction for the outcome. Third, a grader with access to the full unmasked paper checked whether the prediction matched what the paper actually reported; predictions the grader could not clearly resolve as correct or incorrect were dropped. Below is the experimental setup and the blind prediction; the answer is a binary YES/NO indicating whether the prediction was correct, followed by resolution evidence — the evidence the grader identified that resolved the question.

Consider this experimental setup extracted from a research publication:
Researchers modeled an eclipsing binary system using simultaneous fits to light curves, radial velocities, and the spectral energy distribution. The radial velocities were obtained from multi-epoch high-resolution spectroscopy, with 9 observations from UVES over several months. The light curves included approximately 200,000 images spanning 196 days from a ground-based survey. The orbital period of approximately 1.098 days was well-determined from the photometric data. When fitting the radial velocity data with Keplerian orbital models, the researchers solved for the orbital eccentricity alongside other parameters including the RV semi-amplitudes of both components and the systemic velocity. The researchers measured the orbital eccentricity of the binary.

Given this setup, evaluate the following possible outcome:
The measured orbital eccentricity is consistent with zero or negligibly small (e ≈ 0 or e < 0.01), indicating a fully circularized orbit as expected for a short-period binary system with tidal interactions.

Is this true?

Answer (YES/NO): YES